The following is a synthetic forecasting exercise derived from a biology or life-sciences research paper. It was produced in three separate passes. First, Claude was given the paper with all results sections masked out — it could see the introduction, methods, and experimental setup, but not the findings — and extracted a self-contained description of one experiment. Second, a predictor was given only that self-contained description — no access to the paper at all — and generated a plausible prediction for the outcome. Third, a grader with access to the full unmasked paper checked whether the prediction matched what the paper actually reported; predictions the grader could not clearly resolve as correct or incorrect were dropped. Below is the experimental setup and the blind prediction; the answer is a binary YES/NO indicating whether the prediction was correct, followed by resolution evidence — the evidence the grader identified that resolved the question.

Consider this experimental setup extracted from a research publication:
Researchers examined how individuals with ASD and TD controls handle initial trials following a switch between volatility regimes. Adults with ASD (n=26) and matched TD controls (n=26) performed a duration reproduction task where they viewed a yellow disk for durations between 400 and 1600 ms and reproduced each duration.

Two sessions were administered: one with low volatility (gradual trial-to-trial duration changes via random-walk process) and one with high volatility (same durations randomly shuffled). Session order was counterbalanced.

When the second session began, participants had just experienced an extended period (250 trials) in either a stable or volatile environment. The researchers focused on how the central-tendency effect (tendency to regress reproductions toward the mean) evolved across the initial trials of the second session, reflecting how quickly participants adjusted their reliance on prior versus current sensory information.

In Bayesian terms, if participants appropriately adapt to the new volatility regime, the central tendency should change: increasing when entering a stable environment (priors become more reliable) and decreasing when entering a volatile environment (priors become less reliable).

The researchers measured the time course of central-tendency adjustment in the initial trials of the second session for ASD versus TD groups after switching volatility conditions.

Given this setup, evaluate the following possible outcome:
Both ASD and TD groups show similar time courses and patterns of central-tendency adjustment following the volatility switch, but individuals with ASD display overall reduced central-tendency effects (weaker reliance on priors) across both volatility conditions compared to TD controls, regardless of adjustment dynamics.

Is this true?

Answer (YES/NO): NO